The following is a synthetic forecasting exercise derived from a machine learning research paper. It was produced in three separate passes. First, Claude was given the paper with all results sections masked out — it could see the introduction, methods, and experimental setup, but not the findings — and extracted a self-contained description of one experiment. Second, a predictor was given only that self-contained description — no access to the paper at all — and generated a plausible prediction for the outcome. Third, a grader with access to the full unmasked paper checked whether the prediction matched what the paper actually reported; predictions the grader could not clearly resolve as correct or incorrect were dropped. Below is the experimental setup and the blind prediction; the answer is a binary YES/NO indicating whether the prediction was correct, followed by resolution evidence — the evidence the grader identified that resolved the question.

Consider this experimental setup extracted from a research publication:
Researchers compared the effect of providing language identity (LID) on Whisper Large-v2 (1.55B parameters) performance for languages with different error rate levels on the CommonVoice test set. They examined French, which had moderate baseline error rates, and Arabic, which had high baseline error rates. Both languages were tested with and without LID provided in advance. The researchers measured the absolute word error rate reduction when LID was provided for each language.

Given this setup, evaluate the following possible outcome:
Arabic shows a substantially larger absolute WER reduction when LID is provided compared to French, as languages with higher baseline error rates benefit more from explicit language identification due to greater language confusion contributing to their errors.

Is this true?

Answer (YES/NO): NO